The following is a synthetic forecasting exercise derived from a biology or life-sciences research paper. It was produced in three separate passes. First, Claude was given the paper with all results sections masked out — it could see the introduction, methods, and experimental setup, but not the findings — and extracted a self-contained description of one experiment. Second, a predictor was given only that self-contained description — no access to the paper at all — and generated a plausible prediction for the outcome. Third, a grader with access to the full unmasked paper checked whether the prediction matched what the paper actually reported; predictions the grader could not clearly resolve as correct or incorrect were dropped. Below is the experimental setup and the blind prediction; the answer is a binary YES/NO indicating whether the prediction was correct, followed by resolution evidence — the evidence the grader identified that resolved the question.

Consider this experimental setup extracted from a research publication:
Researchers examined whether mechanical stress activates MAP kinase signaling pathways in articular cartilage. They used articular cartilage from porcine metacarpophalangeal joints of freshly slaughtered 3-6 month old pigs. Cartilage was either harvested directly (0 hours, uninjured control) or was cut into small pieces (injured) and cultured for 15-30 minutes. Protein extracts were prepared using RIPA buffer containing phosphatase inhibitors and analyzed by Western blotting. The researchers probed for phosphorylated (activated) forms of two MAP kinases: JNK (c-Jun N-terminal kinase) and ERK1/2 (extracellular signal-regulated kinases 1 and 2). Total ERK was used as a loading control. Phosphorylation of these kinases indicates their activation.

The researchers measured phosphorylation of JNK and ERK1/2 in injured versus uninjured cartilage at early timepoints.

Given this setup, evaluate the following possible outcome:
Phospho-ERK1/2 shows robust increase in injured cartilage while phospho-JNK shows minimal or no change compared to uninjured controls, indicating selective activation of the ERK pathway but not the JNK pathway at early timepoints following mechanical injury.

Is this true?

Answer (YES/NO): NO